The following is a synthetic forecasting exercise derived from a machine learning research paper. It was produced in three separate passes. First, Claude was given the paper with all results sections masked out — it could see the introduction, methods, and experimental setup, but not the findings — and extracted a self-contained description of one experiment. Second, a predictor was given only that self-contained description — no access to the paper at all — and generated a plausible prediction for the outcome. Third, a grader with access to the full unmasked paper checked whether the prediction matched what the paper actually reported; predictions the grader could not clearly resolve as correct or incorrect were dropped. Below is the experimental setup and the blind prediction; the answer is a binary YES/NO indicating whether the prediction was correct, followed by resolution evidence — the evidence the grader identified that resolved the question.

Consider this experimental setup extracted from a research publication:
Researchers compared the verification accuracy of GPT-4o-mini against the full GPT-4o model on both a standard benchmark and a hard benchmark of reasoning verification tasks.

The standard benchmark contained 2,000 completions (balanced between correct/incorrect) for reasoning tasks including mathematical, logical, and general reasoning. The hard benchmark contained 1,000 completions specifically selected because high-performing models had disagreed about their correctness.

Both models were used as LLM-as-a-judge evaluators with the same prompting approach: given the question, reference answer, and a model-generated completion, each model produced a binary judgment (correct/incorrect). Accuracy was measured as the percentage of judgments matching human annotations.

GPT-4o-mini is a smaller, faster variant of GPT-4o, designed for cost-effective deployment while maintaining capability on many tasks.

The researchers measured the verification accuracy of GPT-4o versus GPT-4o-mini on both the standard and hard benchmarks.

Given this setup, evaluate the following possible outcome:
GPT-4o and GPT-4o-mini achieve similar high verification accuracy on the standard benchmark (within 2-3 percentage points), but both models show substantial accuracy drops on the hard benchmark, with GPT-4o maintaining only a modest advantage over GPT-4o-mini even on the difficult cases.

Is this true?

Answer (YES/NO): YES